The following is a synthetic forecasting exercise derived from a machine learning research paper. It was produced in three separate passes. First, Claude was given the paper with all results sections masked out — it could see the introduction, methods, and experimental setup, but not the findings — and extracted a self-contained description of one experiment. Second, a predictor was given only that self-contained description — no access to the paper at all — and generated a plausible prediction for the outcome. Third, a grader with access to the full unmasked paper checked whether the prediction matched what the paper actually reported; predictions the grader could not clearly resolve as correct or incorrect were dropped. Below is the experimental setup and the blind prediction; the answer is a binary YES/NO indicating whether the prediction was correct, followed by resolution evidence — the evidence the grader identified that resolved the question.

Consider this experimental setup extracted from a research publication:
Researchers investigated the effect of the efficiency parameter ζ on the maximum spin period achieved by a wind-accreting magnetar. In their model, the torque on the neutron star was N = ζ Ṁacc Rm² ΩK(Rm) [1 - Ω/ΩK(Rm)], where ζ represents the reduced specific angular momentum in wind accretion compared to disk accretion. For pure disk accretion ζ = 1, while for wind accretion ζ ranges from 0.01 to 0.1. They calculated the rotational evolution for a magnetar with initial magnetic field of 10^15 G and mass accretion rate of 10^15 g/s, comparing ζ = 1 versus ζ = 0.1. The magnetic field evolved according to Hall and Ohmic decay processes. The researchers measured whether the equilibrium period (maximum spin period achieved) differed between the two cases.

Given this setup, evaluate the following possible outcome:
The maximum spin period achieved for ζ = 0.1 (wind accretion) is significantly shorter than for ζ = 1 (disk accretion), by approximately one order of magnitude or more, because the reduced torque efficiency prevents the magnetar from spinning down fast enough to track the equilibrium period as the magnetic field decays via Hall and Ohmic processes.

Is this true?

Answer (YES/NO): NO